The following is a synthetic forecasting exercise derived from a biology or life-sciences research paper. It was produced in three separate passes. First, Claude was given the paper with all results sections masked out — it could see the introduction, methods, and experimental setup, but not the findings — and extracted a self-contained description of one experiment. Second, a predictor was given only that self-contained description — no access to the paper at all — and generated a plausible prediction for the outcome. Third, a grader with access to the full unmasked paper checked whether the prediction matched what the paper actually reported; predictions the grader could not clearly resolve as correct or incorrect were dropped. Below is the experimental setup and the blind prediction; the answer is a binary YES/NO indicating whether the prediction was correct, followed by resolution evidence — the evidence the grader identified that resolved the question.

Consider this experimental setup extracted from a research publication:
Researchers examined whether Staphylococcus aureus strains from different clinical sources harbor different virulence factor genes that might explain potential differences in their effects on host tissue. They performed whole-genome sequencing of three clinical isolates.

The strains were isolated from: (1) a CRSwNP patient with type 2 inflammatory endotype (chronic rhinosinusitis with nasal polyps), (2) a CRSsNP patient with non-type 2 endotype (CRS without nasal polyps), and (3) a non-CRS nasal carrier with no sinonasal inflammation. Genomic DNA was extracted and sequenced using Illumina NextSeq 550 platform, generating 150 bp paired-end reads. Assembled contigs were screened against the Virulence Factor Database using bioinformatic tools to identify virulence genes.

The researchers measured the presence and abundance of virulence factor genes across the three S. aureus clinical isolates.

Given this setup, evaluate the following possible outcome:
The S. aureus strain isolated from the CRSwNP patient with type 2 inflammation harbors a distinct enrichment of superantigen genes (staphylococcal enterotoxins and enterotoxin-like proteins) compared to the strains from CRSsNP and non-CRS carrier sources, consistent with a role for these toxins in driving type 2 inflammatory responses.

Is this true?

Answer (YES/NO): NO